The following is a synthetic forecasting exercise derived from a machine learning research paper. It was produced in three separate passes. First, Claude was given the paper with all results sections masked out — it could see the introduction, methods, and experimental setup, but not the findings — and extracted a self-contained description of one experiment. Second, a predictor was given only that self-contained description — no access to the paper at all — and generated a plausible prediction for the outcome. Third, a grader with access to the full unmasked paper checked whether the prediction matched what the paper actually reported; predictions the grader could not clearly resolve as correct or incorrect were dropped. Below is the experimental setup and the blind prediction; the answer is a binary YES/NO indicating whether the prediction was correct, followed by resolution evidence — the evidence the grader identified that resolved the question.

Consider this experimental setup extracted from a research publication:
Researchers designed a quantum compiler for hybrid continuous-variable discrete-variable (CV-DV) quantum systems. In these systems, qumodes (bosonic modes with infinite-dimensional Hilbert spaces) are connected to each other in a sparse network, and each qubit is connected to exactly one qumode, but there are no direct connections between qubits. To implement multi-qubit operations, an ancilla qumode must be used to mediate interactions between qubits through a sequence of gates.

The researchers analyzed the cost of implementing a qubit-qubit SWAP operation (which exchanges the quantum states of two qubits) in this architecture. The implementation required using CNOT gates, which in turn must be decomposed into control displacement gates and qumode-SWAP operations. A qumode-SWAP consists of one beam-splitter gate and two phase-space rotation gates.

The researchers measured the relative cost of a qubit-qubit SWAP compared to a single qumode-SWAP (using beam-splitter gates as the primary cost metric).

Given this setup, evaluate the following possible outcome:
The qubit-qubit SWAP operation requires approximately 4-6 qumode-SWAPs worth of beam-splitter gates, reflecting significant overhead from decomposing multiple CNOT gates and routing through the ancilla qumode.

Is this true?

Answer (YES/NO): NO